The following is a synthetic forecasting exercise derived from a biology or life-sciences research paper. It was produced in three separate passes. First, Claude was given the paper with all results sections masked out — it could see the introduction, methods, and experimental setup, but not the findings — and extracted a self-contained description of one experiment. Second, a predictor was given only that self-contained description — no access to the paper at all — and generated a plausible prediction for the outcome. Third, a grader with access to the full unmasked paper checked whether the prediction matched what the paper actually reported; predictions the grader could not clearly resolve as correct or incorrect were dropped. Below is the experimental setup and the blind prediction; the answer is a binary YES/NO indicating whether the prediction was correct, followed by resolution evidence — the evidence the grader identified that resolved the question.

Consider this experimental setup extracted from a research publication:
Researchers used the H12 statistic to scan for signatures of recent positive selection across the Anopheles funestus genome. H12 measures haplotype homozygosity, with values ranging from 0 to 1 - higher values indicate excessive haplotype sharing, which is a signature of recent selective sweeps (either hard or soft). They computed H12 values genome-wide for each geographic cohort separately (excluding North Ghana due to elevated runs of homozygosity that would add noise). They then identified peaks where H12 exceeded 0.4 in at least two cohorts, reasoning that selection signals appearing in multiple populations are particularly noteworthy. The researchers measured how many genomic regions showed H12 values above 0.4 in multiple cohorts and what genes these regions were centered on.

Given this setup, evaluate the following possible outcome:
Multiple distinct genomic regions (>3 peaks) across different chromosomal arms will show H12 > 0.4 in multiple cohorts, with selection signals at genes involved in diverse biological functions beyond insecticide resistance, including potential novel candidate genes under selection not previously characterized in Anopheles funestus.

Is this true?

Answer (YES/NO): NO